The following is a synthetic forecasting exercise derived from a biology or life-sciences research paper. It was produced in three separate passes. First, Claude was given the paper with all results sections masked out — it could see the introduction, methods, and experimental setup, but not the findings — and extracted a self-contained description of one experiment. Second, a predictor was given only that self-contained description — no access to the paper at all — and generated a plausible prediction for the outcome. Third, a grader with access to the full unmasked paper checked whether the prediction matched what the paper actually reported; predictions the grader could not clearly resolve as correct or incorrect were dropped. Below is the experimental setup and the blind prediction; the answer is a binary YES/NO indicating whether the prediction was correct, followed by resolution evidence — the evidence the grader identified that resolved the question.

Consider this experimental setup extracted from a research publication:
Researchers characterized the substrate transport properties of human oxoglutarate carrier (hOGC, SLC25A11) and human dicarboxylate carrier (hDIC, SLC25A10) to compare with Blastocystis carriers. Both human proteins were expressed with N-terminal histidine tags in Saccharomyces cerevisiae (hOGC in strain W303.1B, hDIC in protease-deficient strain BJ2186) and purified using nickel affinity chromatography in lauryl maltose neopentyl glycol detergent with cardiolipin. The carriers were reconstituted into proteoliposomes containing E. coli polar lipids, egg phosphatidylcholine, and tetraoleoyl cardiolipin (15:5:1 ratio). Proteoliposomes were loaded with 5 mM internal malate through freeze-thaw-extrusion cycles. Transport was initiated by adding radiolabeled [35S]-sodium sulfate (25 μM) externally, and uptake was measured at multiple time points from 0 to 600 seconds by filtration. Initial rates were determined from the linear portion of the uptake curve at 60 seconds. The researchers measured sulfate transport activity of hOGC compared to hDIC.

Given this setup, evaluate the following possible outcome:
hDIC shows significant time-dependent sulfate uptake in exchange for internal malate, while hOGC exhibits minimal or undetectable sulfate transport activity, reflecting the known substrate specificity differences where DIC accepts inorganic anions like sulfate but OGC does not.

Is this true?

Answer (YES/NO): YES